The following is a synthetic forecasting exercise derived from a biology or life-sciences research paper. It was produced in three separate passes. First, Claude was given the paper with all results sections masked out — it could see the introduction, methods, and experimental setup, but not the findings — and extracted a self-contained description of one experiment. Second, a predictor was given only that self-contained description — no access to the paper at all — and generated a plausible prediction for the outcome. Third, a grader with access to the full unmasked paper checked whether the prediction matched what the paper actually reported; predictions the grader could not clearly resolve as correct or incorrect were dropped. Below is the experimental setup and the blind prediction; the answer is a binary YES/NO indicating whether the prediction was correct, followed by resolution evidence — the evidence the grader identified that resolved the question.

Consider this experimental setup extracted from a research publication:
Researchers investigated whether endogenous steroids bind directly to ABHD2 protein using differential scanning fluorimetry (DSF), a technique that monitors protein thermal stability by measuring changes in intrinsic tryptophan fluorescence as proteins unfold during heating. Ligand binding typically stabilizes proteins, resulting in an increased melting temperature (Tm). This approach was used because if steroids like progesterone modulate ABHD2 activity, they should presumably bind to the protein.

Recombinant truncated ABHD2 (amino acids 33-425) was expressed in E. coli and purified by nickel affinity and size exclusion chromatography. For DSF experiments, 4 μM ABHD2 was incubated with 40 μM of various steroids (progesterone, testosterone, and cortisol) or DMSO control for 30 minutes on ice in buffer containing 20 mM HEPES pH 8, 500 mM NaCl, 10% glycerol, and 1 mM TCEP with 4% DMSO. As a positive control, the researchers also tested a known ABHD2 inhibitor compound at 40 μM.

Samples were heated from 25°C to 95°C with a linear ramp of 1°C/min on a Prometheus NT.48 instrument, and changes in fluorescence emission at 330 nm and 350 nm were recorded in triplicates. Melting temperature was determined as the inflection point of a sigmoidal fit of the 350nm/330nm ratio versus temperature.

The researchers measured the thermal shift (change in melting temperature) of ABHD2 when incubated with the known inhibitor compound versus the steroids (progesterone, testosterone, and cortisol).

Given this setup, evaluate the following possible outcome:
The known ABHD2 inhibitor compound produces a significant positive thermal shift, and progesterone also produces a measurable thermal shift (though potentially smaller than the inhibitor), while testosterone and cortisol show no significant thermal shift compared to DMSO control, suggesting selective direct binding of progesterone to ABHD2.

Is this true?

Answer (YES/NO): NO